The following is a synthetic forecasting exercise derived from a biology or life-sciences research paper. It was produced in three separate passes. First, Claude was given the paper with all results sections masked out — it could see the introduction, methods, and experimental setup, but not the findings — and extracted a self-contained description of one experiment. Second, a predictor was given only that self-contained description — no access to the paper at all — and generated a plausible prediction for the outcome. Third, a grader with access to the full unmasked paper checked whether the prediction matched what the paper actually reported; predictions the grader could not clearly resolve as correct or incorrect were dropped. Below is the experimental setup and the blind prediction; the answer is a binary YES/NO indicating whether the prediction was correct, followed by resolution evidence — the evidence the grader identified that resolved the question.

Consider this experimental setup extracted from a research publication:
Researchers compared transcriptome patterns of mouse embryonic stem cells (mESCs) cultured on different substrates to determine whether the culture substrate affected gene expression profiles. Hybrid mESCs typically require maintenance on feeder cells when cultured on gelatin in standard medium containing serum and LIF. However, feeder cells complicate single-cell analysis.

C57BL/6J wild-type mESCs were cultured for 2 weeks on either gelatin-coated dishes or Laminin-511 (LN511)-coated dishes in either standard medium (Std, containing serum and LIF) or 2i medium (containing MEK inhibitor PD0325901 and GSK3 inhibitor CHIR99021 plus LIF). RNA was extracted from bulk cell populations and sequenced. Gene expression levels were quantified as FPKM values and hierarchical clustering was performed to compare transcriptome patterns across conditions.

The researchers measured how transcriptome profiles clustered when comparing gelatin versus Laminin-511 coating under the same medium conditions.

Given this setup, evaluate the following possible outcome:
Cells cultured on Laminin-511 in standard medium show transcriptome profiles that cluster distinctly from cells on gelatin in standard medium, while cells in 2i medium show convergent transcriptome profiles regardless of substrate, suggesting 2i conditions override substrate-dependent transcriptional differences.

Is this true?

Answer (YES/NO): NO